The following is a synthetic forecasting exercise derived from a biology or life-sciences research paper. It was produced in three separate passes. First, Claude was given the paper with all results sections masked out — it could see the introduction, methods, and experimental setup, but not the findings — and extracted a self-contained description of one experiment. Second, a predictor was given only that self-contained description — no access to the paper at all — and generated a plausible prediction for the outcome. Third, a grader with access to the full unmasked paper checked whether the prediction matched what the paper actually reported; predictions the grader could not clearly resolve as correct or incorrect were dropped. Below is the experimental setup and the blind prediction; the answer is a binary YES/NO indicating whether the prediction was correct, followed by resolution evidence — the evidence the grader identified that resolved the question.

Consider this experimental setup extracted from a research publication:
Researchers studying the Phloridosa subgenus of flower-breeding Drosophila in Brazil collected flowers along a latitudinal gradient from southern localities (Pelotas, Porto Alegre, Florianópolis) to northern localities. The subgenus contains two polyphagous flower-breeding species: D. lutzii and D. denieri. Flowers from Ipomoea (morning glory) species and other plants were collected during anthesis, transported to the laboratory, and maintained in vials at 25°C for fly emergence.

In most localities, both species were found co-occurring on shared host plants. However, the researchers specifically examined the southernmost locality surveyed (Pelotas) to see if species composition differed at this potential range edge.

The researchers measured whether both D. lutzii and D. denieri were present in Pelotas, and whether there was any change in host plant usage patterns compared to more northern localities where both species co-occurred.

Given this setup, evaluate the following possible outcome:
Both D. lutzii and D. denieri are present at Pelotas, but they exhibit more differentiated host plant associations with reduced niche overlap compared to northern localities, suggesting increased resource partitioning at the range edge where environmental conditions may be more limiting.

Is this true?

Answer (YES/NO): NO